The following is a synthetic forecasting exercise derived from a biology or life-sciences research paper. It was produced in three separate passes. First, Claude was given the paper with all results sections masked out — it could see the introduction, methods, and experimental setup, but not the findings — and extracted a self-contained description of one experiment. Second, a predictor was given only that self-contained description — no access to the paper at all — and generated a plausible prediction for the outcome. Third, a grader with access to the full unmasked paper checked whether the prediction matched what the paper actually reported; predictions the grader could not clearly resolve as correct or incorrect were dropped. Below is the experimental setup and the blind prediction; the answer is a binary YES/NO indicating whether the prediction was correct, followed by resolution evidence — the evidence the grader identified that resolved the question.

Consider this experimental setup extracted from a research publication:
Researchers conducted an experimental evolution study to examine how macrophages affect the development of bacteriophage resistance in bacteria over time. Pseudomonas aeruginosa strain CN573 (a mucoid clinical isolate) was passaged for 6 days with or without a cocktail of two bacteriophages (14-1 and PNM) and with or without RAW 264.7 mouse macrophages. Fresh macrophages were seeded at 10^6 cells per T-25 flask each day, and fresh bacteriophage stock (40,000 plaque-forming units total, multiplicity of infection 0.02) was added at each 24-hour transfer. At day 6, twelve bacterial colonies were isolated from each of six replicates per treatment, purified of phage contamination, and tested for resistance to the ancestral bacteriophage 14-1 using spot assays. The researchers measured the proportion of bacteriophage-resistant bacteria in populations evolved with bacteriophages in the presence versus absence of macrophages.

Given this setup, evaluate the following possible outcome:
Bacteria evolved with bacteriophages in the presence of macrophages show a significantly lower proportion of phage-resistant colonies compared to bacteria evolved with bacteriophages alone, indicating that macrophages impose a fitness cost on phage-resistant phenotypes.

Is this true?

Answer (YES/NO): NO